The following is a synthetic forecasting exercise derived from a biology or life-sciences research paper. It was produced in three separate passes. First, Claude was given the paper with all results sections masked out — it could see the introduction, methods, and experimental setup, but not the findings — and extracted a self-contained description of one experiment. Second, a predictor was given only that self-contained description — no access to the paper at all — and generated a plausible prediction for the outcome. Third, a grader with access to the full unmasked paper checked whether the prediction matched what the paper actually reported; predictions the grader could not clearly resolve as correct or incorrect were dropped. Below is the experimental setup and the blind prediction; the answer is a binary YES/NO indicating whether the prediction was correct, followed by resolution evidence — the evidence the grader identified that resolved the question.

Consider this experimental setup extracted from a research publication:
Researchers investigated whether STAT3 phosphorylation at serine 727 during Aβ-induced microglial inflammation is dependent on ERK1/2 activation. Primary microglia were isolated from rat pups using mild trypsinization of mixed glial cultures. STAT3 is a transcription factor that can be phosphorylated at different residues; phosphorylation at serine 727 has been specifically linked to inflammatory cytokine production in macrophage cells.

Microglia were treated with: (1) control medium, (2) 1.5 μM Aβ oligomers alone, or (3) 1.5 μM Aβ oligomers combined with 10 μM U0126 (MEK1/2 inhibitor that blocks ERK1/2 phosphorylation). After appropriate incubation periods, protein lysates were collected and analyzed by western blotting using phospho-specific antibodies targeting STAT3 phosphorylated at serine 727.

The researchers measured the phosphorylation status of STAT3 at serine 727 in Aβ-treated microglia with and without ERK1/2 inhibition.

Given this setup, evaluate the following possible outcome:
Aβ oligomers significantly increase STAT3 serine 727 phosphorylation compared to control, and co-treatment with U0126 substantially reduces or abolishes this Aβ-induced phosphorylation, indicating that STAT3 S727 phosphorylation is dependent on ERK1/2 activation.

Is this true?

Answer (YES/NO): YES